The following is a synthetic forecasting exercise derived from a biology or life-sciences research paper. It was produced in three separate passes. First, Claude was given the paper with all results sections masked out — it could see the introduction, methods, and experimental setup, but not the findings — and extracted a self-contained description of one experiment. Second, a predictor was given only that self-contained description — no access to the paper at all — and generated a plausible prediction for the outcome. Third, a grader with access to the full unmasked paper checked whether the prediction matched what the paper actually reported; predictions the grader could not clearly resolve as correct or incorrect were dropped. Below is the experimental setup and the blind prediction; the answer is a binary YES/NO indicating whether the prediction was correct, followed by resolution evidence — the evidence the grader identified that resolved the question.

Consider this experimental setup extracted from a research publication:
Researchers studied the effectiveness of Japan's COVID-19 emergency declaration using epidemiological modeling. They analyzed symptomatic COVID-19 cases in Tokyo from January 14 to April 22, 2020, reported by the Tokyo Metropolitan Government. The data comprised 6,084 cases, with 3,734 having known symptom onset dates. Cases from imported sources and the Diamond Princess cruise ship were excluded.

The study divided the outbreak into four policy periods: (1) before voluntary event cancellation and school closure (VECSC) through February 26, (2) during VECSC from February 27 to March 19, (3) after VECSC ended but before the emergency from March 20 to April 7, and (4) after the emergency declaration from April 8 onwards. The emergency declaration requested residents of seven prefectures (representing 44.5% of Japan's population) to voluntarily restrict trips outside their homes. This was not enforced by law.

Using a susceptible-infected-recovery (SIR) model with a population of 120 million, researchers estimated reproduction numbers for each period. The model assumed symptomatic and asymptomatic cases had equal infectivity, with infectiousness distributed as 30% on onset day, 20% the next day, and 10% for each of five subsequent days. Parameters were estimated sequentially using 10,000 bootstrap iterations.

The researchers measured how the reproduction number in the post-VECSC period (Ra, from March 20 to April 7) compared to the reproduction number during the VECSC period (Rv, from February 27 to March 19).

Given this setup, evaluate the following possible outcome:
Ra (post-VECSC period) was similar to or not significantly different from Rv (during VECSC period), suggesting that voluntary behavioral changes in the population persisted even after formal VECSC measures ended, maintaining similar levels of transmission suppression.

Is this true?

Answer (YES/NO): YES